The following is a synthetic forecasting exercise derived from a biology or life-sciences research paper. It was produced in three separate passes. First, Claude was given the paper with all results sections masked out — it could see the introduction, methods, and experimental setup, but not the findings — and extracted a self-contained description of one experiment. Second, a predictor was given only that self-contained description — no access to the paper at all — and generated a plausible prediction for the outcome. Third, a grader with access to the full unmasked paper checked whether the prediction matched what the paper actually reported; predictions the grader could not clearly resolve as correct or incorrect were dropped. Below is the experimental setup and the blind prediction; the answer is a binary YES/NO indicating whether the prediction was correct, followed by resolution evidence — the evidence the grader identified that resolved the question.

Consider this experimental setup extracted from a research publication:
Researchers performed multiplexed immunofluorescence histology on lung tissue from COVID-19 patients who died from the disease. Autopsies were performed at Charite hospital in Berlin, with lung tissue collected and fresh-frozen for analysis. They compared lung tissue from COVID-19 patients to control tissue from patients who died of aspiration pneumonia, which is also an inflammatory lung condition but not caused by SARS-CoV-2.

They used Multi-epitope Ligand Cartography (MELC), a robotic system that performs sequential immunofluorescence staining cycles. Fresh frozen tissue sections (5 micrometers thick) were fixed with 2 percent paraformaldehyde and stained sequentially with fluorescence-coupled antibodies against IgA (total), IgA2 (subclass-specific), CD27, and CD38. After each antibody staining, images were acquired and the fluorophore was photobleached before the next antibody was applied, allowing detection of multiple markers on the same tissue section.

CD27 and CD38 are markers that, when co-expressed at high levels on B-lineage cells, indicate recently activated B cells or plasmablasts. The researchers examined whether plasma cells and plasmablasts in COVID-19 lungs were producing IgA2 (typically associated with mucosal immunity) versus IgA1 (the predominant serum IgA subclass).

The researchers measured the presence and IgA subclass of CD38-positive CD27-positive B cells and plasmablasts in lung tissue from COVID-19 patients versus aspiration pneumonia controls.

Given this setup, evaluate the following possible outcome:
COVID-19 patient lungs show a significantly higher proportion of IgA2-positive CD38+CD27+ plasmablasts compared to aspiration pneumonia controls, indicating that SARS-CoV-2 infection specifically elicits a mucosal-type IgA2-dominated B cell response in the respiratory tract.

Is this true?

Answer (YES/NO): NO